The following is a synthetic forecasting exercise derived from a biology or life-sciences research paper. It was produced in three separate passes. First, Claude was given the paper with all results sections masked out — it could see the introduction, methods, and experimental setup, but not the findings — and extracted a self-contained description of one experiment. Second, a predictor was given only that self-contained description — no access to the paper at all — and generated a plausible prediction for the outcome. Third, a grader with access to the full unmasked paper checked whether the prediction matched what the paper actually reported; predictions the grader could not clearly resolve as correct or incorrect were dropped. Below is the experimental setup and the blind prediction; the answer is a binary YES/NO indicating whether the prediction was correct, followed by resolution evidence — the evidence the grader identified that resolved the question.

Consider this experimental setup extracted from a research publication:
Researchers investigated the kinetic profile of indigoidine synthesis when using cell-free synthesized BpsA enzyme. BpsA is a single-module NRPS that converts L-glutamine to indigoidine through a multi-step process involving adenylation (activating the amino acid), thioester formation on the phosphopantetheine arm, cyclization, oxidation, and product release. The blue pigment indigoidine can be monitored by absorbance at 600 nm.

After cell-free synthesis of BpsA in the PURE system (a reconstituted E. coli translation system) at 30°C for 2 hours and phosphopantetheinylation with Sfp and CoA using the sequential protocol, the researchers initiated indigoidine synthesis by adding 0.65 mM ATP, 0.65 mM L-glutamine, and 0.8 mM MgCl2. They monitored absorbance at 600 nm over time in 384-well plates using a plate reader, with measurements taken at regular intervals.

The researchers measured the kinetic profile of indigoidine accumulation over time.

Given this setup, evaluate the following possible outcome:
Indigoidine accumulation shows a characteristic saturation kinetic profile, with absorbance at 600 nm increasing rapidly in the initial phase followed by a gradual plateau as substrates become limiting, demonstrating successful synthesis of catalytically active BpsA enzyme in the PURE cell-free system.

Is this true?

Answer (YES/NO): NO